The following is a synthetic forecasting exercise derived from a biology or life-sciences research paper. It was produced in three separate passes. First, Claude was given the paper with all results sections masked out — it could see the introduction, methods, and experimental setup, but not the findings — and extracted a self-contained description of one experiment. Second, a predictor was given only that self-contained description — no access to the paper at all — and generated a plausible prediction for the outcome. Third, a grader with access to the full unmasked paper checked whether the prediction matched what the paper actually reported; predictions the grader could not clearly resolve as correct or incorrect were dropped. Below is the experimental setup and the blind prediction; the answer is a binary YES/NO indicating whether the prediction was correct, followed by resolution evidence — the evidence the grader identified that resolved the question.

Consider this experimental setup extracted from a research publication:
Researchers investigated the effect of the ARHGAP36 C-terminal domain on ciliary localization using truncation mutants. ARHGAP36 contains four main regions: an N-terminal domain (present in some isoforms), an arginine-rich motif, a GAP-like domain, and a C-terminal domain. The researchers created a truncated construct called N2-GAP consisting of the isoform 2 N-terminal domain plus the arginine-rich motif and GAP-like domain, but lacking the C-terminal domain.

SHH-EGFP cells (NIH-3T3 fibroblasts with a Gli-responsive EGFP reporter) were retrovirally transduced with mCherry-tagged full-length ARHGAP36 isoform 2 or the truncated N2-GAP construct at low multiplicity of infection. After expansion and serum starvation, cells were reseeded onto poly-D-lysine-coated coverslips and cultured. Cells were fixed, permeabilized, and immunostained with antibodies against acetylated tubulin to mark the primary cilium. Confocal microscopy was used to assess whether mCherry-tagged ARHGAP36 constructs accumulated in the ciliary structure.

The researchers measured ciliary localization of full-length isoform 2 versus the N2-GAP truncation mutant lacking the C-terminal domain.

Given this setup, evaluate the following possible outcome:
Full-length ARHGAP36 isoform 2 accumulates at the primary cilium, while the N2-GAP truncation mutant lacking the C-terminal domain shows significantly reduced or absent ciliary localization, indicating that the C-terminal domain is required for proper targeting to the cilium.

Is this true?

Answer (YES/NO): NO